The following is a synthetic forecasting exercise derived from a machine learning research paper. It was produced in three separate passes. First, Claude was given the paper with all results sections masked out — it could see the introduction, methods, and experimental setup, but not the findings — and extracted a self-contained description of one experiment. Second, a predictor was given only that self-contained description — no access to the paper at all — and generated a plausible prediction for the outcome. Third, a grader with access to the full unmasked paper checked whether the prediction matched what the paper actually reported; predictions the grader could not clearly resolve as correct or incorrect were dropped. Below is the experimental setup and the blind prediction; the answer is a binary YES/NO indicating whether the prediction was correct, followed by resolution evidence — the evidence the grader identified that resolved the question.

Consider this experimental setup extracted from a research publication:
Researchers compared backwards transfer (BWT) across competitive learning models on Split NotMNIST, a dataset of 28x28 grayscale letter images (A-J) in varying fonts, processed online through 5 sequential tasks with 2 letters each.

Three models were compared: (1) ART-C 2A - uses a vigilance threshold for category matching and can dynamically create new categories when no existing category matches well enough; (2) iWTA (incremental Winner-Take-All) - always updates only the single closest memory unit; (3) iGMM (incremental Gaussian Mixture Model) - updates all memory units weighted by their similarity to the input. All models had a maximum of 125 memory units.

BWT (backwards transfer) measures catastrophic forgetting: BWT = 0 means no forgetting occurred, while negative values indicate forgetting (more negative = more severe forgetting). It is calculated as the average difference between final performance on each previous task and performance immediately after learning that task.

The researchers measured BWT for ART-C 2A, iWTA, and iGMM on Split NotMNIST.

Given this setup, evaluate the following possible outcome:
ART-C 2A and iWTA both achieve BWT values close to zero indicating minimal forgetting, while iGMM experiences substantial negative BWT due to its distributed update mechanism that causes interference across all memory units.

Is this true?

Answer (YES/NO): NO